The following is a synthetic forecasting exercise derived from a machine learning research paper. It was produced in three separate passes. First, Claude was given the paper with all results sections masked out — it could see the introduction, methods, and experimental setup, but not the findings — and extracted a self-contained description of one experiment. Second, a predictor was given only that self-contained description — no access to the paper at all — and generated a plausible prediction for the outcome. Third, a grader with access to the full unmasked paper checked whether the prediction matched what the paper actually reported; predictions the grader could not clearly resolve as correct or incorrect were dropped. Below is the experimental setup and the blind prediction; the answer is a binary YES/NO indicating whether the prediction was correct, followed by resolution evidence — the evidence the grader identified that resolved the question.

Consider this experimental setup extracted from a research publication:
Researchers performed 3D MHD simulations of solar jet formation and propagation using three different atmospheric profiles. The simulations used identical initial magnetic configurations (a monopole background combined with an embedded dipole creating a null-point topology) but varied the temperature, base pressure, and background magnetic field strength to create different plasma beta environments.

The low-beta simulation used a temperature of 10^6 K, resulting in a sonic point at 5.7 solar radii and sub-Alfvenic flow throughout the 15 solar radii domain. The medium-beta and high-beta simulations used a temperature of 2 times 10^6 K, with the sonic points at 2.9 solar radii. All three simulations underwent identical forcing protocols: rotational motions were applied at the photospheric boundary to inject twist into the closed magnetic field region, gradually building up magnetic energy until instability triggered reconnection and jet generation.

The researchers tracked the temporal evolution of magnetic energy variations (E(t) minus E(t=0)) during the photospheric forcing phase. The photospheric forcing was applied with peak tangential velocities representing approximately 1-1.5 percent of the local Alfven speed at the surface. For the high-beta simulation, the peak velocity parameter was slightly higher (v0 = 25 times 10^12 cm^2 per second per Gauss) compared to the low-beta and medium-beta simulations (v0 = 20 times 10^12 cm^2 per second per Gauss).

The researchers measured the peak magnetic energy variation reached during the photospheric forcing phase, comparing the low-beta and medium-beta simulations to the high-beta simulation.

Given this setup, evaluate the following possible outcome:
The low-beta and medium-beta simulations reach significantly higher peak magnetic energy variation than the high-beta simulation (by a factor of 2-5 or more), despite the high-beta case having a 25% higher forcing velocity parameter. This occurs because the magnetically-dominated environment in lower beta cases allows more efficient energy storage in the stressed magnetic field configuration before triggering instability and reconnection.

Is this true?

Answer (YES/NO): NO